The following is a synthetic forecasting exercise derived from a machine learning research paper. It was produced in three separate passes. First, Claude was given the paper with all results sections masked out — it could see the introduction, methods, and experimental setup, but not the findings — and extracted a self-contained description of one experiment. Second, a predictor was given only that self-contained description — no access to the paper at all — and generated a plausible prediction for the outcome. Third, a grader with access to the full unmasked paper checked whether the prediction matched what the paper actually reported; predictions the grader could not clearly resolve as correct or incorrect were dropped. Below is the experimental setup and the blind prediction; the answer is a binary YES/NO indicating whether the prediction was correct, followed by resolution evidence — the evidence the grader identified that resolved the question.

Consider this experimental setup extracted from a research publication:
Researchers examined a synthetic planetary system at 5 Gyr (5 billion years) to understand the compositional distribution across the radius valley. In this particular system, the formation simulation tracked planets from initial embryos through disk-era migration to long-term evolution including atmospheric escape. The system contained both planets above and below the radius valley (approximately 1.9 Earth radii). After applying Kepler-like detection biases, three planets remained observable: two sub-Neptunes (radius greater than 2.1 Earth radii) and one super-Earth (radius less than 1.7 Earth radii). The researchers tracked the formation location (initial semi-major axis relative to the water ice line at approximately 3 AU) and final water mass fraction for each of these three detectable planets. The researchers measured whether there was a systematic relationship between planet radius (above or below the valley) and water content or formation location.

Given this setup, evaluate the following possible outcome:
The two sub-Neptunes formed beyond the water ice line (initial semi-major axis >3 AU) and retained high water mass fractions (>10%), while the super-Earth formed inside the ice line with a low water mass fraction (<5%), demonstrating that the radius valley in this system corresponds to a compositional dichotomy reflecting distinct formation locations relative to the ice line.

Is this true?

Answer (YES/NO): YES